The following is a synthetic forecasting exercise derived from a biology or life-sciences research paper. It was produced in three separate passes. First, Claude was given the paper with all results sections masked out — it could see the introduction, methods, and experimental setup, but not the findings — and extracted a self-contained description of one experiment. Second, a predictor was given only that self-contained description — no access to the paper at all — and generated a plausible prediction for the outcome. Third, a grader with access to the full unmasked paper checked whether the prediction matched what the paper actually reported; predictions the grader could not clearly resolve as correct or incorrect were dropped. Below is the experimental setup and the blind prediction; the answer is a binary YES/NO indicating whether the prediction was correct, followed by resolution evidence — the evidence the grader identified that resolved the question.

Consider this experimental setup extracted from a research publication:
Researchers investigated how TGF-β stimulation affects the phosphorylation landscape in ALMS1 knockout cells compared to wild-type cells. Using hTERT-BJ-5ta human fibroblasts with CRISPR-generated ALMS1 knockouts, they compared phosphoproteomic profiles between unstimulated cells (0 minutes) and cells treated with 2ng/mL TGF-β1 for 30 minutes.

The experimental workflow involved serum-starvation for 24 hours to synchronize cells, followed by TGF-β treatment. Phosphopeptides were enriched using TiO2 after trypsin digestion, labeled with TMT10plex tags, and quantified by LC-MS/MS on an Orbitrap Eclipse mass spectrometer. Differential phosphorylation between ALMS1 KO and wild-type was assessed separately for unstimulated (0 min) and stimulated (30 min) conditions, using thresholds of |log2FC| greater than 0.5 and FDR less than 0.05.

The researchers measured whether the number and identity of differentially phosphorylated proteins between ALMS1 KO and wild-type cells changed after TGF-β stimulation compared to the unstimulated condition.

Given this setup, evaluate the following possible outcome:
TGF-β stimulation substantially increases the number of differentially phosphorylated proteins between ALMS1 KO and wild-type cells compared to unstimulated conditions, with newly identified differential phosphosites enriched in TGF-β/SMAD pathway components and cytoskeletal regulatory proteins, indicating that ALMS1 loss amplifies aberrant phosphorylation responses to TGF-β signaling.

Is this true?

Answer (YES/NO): NO